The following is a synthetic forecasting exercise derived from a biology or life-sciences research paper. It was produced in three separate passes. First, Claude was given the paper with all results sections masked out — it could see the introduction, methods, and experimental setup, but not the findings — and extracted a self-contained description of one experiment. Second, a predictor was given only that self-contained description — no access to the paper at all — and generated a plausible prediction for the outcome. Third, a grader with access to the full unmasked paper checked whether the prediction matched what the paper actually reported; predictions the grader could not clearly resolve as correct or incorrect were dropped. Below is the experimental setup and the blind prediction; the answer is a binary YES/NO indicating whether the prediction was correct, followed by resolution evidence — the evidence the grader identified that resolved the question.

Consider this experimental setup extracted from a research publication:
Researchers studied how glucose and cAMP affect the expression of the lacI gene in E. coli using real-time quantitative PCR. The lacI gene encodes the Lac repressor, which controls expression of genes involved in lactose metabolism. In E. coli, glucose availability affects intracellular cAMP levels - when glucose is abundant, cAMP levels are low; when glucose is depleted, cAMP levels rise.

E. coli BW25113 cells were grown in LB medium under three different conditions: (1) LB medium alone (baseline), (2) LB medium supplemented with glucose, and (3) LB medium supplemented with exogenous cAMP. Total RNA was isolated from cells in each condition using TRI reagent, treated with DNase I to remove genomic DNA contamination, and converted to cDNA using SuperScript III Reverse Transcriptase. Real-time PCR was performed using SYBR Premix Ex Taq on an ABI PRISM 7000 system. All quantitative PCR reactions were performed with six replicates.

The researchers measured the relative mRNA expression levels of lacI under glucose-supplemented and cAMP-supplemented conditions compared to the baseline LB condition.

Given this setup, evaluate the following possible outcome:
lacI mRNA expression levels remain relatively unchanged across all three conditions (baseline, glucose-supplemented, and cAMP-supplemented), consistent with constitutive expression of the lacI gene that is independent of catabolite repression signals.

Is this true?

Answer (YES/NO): NO